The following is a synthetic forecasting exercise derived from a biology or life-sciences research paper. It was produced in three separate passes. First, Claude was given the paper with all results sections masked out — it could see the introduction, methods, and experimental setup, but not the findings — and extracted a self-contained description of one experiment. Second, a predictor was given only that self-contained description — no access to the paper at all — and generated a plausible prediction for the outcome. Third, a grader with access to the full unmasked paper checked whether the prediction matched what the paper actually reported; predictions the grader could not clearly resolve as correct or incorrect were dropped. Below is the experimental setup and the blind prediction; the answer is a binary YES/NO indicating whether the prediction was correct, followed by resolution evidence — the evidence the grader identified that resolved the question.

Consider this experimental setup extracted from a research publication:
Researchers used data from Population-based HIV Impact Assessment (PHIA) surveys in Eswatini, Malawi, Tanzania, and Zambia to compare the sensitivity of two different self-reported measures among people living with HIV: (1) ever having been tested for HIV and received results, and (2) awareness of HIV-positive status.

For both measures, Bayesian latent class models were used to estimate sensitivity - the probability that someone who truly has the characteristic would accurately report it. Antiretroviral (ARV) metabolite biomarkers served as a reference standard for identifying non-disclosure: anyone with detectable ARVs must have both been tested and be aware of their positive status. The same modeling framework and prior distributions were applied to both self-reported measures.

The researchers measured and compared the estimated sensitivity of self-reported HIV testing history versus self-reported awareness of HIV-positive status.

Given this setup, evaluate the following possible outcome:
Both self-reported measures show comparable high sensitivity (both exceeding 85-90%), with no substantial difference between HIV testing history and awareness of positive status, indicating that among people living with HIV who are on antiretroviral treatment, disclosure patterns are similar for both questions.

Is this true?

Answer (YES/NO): NO